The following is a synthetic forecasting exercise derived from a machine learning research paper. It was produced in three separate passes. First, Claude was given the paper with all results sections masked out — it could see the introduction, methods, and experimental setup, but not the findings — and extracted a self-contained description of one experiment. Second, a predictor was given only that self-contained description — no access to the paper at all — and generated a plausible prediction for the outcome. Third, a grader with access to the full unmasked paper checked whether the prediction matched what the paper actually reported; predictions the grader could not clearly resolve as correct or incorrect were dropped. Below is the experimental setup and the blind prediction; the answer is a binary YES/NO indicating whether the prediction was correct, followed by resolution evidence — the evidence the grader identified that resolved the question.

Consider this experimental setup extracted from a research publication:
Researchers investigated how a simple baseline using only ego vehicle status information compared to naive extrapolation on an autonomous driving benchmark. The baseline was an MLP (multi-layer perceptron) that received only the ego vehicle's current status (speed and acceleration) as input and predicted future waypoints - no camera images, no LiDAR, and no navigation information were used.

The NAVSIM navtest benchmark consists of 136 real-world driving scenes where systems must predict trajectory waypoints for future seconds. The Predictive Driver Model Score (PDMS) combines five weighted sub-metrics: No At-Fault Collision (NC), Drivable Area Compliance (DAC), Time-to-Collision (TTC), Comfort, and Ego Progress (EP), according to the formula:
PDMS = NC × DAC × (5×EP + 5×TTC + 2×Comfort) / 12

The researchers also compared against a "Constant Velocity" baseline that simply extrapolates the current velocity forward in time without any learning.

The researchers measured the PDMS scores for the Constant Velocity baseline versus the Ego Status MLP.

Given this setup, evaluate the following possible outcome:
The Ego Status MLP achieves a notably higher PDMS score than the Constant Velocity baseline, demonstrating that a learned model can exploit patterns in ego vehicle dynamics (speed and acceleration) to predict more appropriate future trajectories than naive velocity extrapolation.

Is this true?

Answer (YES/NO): YES